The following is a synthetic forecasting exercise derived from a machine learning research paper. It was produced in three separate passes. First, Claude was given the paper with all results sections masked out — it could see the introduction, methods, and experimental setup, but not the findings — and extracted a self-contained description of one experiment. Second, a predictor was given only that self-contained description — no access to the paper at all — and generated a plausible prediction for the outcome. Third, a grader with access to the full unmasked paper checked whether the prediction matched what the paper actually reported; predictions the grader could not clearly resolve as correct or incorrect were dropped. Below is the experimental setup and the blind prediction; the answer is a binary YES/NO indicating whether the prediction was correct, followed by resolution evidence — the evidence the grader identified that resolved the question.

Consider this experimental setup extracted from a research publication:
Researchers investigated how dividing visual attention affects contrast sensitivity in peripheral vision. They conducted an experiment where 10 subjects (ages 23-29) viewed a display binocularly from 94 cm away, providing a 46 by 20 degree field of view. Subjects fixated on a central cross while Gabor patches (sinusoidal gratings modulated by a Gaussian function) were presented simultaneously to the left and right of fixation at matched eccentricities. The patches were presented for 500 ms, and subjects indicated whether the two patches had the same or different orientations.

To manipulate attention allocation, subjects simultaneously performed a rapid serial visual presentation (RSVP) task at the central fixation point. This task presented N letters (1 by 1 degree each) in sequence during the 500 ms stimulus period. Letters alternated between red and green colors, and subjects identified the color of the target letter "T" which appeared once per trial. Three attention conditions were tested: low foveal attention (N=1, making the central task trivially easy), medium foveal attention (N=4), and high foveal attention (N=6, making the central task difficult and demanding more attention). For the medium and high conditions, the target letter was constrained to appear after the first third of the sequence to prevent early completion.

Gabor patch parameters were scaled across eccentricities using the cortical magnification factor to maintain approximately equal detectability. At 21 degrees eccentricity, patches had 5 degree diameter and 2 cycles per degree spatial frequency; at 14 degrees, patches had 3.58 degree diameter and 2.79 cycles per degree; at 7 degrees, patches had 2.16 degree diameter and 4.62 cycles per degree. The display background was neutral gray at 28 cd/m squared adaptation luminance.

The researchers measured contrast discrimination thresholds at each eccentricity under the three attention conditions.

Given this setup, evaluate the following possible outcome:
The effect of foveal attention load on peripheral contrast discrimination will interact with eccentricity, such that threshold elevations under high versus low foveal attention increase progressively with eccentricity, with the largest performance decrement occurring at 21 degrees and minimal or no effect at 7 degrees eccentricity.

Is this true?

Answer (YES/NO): NO